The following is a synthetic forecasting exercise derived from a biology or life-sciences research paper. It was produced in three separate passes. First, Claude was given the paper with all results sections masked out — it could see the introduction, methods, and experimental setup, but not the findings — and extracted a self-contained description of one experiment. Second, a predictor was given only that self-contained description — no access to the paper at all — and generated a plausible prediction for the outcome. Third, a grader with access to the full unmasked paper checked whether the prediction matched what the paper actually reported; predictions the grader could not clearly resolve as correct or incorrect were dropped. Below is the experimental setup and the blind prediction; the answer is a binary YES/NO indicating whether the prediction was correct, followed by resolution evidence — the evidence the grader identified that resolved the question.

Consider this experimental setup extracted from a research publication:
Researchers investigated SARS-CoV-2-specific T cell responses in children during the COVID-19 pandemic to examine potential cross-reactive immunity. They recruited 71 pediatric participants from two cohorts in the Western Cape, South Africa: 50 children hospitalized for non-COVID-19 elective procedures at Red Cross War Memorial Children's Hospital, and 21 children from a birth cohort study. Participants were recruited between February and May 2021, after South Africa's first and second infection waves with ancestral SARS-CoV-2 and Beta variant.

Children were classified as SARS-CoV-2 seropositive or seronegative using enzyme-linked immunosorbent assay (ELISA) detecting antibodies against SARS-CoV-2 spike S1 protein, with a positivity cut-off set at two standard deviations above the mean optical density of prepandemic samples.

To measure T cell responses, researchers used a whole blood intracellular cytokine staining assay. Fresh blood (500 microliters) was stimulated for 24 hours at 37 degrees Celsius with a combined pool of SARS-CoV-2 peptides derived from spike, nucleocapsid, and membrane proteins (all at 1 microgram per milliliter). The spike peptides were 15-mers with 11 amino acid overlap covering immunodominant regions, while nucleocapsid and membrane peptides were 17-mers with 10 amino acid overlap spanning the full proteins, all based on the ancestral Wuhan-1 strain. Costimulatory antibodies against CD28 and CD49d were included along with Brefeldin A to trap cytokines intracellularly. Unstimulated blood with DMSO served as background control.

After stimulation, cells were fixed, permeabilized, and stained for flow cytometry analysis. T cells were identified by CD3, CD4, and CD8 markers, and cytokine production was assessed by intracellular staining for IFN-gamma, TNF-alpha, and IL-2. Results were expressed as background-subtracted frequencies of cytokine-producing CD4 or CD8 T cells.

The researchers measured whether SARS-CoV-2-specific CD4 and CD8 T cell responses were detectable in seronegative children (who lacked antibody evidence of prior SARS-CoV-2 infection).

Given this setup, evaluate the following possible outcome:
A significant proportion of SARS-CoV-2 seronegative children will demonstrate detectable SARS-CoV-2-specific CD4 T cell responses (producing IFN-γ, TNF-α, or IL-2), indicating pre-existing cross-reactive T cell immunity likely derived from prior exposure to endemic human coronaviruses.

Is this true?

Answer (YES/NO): YES